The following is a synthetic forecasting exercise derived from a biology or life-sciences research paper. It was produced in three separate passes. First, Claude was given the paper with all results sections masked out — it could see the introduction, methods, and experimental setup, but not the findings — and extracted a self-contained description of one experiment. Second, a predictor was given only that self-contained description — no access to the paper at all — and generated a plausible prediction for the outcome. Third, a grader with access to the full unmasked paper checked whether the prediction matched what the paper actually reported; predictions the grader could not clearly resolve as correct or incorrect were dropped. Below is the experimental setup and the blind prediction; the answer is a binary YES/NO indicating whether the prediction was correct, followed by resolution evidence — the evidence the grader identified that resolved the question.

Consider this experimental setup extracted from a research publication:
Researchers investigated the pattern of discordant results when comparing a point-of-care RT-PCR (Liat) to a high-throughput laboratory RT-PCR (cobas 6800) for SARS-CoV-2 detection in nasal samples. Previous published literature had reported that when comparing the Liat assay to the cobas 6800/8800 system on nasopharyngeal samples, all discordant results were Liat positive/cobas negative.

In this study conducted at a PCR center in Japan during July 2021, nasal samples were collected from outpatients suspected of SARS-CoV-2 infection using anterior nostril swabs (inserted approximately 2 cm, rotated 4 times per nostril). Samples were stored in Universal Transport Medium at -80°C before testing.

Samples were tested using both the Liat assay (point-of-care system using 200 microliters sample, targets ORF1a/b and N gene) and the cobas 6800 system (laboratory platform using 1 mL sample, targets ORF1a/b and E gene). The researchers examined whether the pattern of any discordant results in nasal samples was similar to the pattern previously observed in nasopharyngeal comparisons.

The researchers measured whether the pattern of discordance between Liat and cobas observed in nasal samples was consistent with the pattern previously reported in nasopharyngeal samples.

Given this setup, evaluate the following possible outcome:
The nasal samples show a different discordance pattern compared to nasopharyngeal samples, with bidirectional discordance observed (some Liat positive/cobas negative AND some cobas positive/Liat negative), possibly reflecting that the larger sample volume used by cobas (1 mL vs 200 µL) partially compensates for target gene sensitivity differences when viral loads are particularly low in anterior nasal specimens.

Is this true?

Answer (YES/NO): NO